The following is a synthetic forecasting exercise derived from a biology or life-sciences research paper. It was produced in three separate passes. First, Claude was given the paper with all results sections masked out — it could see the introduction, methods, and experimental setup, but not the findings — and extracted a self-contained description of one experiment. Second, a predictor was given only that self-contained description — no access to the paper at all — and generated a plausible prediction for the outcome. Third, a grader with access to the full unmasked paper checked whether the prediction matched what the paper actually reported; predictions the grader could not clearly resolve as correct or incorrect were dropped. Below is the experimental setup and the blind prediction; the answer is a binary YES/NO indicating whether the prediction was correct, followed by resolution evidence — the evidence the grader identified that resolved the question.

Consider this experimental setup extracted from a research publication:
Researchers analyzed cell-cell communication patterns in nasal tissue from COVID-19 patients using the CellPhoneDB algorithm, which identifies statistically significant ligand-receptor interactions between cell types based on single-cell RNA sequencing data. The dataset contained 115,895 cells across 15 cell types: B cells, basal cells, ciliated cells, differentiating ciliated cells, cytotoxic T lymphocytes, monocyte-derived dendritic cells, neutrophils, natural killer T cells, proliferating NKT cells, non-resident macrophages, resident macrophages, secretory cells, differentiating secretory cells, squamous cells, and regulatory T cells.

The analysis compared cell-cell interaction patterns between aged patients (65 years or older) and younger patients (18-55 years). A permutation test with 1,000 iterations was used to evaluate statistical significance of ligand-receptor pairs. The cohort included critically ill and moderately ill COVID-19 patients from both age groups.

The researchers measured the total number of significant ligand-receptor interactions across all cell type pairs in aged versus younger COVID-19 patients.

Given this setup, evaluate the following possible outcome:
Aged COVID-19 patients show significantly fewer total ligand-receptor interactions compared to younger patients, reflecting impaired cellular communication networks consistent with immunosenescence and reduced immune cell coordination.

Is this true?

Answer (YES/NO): NO